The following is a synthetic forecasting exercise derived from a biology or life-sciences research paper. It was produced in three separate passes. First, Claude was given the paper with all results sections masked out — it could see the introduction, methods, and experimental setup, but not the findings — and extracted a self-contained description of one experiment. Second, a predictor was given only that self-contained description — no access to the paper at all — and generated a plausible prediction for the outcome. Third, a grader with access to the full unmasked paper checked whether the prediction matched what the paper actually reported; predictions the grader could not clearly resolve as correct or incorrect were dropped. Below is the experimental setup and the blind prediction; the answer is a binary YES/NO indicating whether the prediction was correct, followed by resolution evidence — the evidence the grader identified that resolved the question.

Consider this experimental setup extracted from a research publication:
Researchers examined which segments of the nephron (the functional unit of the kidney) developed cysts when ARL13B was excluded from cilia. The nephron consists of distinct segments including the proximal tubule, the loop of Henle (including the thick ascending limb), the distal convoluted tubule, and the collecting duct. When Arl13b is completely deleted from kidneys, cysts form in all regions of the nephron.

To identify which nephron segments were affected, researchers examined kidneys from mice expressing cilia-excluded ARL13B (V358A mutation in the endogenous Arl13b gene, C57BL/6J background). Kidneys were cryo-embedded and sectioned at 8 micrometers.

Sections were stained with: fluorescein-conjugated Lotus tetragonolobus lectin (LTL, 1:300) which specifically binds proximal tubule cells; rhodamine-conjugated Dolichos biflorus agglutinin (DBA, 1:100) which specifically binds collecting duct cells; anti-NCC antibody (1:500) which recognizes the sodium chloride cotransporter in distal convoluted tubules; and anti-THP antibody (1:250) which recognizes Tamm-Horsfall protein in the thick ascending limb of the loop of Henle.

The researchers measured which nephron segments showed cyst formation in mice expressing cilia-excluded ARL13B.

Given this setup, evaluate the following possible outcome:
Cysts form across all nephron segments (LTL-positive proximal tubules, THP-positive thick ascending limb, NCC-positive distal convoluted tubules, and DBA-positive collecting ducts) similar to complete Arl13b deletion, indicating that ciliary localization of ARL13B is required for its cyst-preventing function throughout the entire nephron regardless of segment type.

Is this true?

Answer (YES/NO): YES